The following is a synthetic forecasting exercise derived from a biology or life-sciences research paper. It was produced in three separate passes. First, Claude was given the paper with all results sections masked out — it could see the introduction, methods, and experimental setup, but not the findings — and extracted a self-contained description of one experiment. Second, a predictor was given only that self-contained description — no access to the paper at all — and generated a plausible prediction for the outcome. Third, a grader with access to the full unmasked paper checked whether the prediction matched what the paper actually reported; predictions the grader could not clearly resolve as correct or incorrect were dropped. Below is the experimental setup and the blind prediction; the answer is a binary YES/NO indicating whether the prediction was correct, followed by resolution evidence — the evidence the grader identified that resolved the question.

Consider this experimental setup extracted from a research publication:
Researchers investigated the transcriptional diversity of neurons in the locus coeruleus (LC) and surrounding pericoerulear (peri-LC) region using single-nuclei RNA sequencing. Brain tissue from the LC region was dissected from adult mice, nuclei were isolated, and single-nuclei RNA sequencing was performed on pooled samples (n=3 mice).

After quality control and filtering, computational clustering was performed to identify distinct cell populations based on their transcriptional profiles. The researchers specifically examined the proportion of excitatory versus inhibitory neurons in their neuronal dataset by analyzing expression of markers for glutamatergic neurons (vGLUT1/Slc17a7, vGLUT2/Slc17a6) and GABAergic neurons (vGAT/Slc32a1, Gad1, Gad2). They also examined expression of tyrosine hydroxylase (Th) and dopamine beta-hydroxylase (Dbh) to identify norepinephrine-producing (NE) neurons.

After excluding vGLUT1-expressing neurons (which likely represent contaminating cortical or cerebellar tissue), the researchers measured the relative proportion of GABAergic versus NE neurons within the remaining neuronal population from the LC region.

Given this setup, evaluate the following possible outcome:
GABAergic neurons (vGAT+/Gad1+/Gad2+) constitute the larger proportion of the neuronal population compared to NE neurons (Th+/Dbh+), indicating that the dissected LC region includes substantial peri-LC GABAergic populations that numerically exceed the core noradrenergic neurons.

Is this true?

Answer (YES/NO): YES